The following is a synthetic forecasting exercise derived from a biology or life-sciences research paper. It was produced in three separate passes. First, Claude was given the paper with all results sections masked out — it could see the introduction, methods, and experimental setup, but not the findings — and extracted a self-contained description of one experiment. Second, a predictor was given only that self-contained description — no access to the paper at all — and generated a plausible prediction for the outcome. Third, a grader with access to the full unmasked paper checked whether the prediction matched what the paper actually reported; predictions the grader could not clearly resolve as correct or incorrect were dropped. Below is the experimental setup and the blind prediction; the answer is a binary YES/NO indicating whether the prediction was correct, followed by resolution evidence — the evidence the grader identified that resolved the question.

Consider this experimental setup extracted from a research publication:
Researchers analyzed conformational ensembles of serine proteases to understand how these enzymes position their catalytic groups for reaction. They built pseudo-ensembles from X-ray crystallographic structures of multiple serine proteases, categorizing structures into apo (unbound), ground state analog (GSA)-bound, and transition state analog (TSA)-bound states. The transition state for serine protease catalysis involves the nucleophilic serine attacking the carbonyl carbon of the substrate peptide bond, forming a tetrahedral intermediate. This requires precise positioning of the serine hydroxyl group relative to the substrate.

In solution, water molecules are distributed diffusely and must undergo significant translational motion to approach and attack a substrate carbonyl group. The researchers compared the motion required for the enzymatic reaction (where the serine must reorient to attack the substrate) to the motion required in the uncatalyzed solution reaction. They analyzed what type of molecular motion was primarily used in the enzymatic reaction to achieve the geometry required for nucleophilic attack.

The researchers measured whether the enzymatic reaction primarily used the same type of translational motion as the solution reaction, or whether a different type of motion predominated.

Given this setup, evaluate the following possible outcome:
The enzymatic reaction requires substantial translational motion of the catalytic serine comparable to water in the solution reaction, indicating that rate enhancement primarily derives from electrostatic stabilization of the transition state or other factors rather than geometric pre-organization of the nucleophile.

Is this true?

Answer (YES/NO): NO